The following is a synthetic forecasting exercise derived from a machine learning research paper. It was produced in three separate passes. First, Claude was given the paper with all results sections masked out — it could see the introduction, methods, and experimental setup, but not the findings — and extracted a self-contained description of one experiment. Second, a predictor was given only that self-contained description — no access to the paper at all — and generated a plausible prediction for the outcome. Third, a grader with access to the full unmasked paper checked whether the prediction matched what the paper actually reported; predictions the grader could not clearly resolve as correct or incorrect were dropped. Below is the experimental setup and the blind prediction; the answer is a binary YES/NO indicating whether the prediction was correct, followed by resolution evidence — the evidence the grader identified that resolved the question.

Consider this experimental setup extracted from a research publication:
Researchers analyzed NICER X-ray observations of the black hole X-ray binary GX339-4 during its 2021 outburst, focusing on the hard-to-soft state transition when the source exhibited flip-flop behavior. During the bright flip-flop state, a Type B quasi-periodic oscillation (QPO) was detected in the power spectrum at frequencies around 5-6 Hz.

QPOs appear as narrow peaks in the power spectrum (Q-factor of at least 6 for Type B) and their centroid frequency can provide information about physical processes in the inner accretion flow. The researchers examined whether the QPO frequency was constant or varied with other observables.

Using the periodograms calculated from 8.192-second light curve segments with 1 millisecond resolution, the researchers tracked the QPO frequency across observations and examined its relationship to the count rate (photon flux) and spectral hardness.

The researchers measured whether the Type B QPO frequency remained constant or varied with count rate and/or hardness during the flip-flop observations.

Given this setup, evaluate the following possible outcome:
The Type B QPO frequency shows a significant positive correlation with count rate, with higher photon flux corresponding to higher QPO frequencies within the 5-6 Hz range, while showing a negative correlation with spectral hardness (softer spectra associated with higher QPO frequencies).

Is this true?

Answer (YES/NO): NO